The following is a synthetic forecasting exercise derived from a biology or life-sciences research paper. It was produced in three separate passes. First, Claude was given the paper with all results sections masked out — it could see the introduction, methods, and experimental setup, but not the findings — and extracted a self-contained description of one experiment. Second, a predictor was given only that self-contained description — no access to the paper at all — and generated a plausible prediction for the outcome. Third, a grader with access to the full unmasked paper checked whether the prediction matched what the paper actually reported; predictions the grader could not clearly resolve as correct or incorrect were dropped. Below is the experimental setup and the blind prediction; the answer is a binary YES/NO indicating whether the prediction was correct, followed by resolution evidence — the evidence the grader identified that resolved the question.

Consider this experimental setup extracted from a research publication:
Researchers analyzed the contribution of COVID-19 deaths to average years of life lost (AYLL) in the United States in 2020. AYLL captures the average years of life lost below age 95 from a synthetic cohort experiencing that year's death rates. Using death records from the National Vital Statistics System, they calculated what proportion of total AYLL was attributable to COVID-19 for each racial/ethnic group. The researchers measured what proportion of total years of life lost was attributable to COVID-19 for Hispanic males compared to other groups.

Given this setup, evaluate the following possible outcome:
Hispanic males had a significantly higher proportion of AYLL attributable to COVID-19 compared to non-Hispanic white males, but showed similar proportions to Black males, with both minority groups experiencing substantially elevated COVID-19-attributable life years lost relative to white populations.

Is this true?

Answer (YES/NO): NO